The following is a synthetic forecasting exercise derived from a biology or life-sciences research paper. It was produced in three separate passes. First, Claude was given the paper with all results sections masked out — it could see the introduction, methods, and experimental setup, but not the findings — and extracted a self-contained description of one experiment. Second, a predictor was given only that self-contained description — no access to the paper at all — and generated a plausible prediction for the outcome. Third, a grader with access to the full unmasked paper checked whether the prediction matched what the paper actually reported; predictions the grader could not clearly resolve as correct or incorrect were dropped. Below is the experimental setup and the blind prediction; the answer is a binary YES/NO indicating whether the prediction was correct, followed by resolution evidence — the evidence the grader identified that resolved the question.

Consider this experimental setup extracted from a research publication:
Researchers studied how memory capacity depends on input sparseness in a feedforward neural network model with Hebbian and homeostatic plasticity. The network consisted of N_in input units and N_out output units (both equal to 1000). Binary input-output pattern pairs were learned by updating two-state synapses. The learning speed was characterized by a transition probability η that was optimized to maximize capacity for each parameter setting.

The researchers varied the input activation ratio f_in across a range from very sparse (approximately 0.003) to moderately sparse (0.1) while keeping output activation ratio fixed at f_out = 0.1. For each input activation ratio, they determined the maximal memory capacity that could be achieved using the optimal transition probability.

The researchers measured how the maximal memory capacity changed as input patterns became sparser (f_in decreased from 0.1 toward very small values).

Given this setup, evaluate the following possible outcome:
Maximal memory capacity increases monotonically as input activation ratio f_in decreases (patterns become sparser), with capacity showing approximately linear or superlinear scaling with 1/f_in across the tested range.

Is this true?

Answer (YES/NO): NO